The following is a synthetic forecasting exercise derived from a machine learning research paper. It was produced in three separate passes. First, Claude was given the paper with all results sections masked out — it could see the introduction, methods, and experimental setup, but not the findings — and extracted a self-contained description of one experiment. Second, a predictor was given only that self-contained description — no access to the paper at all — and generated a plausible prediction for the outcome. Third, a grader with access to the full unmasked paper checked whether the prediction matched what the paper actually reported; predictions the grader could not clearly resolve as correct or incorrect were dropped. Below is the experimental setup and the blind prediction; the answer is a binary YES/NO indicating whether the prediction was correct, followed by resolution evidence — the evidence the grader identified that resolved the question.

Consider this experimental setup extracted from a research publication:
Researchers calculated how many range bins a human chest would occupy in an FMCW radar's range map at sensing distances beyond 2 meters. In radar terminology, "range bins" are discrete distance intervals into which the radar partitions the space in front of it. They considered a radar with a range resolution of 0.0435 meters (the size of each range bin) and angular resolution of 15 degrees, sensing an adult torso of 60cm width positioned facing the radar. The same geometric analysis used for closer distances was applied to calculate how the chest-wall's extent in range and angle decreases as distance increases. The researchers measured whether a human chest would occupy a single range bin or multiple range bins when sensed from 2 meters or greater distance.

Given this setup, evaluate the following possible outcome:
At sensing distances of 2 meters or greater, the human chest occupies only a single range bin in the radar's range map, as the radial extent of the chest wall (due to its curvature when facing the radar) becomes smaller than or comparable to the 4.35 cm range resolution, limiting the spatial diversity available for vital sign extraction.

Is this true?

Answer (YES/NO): YES